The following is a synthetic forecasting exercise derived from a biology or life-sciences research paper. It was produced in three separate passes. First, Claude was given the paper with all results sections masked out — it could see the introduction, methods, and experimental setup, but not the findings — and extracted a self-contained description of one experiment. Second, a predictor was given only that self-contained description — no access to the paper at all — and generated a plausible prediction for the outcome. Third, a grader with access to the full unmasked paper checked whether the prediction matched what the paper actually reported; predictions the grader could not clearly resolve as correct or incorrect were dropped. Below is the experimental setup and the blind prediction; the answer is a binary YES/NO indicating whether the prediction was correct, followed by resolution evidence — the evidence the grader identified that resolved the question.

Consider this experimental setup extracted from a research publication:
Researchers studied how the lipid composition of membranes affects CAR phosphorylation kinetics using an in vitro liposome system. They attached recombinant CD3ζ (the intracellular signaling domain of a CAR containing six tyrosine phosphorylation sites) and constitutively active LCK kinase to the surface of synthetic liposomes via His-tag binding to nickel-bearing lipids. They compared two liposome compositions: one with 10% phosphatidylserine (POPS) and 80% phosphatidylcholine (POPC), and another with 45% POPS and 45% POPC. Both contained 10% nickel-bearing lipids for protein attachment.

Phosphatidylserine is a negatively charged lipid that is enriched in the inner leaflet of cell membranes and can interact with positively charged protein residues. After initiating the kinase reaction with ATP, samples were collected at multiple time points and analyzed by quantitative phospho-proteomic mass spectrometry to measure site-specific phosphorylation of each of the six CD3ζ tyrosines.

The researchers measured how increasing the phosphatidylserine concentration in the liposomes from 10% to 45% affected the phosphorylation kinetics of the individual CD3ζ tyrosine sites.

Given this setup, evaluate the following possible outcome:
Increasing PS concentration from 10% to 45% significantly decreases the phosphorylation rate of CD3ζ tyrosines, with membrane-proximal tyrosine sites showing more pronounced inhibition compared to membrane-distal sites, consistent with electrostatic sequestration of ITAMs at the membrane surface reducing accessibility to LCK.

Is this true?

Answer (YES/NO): NO